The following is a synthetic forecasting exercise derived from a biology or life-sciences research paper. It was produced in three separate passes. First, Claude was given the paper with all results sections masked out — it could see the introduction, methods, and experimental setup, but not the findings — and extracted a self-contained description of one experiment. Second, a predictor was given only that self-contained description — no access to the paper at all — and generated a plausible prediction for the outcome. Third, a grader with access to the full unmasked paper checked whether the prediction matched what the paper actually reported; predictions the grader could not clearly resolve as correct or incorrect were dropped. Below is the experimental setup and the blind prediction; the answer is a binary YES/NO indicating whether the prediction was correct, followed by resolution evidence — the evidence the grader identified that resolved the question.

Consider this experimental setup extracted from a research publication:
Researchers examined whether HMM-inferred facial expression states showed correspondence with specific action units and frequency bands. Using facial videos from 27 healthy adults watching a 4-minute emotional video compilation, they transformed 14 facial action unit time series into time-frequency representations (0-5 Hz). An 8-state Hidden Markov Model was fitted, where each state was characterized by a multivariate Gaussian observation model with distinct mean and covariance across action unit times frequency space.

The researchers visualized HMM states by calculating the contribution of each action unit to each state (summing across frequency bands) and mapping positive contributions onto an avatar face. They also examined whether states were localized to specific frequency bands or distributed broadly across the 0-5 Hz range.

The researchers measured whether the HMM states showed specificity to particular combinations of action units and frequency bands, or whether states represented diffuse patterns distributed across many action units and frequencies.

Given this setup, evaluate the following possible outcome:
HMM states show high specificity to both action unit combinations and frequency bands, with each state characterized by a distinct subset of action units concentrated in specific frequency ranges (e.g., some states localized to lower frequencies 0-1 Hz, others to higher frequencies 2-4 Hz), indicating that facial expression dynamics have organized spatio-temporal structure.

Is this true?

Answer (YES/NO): YES